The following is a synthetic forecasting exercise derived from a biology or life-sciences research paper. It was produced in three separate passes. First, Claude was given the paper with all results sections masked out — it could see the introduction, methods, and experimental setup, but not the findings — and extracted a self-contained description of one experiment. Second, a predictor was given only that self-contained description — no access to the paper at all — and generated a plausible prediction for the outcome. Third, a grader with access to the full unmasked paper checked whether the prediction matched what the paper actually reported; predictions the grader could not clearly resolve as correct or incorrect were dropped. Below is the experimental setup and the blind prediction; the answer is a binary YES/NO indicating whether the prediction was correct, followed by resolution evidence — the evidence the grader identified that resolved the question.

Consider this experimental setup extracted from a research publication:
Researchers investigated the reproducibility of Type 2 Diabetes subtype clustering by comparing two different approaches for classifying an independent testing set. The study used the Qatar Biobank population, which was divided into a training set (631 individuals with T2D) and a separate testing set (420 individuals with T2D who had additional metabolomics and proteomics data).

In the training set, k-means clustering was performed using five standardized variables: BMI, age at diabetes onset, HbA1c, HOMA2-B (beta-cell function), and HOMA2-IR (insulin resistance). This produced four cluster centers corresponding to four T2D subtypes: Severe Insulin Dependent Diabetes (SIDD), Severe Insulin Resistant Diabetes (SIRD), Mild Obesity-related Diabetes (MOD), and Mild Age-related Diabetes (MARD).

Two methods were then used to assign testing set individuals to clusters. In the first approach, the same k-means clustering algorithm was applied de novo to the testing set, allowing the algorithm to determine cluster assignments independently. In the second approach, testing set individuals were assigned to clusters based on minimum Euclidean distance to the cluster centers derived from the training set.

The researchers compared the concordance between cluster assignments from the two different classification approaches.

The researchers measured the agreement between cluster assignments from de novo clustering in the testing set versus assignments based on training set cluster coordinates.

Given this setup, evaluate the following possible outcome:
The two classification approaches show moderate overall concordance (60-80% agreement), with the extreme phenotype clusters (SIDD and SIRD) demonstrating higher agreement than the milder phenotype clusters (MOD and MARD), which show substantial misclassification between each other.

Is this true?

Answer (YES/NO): NO